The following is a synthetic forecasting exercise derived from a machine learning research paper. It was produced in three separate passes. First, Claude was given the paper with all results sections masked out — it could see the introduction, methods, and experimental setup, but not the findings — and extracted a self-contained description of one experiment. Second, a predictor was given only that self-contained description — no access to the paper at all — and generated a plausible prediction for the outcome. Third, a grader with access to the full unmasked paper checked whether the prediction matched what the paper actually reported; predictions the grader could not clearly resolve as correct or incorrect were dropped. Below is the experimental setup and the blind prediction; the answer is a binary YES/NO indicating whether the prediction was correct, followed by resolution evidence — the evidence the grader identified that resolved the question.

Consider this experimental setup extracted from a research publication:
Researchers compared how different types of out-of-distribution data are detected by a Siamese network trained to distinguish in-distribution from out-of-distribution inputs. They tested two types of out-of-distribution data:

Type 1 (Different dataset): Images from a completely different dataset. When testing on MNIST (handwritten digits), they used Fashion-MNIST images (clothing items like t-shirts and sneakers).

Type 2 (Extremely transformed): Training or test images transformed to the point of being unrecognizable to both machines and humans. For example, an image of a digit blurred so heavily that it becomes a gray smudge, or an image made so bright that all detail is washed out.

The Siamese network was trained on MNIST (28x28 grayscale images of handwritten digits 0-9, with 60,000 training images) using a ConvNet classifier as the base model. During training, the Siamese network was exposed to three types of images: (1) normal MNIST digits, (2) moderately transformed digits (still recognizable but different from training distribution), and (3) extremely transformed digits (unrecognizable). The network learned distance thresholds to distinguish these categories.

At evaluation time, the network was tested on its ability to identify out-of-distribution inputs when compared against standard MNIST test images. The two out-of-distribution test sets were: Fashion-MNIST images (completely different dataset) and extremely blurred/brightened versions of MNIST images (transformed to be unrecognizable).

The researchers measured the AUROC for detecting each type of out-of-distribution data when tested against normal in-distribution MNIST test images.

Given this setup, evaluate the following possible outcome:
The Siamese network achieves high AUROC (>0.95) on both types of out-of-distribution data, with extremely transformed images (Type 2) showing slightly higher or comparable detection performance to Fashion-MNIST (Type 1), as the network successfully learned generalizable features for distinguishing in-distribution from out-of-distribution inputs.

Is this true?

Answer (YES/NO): NO